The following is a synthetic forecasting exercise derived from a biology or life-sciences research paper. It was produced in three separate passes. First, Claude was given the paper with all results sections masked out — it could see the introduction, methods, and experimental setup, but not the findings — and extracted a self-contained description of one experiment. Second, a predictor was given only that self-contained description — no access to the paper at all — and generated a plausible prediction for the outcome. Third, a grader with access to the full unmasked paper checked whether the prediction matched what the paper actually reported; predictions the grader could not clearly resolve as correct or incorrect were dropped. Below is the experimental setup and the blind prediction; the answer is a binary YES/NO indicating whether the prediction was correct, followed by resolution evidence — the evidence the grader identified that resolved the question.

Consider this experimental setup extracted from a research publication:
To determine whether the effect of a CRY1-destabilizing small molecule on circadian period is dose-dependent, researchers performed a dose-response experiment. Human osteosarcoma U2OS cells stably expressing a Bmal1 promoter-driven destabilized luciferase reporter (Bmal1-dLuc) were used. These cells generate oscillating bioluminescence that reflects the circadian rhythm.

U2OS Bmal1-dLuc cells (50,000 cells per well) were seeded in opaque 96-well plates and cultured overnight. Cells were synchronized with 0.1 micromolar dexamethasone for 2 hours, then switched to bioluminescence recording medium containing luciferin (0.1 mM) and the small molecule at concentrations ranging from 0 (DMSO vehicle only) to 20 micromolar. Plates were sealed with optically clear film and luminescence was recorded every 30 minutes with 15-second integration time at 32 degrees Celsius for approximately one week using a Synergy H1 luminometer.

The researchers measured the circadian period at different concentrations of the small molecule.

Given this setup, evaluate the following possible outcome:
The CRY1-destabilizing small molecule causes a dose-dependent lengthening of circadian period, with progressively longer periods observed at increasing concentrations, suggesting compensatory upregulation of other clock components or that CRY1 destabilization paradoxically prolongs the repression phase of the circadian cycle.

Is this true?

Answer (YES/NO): YES